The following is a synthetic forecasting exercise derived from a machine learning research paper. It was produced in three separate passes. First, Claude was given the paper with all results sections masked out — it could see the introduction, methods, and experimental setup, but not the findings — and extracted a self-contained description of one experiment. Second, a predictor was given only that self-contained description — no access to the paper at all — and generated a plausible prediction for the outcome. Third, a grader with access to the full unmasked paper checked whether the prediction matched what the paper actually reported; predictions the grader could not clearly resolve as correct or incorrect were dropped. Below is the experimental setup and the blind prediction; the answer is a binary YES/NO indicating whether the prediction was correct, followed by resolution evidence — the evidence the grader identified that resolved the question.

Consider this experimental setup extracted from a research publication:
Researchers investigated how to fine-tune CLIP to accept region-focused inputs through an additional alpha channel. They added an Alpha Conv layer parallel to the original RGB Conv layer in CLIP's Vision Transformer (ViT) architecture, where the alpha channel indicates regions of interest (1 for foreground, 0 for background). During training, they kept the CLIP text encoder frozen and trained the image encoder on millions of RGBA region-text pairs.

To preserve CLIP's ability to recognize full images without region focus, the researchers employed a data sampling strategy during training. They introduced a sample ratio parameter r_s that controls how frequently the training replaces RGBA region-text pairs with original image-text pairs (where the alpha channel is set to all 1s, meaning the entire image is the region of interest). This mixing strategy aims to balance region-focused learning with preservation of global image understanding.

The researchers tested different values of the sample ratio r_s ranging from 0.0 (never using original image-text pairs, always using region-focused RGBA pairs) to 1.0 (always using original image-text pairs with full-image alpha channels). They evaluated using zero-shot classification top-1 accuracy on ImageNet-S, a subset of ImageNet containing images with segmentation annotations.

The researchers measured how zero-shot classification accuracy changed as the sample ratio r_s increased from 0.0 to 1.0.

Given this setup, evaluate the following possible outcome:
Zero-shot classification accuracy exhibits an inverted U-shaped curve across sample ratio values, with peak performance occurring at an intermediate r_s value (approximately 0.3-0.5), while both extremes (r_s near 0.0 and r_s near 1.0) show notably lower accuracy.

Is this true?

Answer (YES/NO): NO